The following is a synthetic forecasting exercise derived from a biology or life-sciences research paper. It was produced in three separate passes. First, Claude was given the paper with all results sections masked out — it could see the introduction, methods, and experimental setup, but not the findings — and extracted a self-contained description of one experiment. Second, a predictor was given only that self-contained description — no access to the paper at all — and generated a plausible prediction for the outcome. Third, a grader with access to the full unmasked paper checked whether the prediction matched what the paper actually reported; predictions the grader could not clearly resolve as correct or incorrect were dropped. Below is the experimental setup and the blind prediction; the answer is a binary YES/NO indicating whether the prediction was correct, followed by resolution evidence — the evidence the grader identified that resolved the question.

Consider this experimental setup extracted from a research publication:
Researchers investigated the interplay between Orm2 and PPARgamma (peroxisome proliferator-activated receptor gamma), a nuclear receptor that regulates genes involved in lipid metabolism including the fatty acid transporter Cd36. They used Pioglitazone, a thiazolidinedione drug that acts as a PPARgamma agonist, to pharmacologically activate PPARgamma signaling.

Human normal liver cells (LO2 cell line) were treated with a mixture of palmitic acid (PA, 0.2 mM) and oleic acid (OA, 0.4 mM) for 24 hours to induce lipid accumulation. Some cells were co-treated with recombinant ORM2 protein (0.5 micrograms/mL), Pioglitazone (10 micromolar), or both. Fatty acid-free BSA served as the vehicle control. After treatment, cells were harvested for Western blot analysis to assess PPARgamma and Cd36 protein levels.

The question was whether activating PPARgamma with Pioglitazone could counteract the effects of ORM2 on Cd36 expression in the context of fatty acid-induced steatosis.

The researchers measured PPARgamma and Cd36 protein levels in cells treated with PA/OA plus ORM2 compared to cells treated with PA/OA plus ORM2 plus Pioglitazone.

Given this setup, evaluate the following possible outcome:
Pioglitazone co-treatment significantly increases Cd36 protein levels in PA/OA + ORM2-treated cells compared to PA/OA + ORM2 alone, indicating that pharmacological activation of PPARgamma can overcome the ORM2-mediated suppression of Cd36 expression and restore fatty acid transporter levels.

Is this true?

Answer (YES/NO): YES